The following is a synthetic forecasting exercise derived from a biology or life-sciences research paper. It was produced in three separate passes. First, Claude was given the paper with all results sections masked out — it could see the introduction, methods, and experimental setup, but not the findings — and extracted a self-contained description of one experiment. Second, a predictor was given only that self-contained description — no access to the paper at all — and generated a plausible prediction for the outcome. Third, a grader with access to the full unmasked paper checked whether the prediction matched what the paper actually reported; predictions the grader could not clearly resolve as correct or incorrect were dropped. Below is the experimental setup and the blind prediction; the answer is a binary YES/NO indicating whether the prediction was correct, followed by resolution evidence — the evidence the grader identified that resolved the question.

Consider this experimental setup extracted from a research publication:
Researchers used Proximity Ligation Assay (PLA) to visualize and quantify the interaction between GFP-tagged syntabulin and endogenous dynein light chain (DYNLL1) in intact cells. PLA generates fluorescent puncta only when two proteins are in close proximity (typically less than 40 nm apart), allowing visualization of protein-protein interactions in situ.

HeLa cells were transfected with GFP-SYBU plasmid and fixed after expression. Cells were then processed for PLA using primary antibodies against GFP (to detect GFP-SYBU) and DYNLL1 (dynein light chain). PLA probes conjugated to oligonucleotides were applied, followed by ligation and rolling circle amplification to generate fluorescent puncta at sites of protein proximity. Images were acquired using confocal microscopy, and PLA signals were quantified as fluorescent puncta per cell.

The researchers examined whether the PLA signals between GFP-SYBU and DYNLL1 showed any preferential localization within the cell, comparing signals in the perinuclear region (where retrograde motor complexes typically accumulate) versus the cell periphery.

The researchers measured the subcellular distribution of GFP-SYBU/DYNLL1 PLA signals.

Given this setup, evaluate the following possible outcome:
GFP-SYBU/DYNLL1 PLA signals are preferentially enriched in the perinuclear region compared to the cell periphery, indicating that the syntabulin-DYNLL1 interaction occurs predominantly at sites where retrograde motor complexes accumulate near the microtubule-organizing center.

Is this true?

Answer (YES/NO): NO